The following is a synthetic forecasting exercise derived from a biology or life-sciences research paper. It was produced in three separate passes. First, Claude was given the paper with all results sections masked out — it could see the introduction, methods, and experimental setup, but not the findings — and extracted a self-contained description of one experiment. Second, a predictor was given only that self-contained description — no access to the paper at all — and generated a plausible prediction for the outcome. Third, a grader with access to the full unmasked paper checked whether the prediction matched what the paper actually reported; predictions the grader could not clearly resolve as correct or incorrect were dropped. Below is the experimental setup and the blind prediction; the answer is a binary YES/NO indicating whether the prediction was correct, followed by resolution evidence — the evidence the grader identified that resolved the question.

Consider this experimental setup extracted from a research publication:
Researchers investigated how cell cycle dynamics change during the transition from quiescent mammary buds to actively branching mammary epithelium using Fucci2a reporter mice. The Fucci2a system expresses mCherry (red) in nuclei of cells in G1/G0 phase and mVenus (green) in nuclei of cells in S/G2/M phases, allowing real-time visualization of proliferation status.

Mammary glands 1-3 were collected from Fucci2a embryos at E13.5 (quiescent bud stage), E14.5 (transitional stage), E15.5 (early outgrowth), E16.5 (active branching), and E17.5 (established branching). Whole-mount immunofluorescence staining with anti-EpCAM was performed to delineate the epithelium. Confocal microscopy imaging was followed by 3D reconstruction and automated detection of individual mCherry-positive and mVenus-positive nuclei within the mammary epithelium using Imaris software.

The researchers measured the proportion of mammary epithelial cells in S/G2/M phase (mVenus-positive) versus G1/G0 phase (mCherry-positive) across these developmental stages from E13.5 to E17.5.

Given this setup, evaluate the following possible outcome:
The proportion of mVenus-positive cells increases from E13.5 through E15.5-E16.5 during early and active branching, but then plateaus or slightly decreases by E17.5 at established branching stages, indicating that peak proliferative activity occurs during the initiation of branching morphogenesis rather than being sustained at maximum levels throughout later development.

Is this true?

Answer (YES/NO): NO